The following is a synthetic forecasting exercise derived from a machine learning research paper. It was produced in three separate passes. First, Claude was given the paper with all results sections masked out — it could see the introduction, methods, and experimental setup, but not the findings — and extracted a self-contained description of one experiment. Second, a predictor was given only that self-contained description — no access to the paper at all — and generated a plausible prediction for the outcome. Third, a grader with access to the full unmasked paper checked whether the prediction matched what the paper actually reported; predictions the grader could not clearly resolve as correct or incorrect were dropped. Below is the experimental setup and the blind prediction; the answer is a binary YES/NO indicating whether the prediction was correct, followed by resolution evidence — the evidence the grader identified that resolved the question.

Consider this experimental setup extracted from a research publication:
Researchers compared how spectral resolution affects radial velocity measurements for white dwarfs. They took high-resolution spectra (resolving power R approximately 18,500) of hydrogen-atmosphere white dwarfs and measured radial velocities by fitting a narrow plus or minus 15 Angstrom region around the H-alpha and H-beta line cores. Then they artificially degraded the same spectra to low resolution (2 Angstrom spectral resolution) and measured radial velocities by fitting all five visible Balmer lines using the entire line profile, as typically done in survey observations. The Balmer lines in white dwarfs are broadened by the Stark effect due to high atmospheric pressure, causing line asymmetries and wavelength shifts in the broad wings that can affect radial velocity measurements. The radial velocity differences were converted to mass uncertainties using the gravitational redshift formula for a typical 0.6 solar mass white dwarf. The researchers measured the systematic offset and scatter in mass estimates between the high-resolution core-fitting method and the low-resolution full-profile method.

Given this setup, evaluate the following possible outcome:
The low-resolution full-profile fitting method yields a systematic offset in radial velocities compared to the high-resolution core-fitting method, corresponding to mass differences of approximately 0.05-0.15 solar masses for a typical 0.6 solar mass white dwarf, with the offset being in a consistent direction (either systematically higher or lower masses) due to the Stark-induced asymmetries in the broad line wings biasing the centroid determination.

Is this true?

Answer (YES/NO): YES